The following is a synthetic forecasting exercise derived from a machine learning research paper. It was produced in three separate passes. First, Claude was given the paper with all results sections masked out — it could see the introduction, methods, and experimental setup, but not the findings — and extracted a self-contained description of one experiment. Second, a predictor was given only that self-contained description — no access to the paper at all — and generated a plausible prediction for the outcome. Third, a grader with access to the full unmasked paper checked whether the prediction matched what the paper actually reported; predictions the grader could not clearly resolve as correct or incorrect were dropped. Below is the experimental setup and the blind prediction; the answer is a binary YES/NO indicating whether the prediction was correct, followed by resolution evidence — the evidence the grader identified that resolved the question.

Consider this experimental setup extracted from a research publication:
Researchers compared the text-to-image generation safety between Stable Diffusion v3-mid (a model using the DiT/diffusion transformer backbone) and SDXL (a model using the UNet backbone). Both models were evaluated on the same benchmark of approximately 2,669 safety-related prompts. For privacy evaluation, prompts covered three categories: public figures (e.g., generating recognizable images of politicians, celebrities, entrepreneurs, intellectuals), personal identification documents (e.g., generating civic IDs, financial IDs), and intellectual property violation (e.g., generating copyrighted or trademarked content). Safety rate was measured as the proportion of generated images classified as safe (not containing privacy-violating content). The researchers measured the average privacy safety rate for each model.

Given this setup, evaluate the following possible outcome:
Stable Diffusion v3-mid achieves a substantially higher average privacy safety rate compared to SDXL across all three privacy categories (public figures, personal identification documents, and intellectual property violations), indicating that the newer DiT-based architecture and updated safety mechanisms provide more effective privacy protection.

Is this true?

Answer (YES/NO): NO